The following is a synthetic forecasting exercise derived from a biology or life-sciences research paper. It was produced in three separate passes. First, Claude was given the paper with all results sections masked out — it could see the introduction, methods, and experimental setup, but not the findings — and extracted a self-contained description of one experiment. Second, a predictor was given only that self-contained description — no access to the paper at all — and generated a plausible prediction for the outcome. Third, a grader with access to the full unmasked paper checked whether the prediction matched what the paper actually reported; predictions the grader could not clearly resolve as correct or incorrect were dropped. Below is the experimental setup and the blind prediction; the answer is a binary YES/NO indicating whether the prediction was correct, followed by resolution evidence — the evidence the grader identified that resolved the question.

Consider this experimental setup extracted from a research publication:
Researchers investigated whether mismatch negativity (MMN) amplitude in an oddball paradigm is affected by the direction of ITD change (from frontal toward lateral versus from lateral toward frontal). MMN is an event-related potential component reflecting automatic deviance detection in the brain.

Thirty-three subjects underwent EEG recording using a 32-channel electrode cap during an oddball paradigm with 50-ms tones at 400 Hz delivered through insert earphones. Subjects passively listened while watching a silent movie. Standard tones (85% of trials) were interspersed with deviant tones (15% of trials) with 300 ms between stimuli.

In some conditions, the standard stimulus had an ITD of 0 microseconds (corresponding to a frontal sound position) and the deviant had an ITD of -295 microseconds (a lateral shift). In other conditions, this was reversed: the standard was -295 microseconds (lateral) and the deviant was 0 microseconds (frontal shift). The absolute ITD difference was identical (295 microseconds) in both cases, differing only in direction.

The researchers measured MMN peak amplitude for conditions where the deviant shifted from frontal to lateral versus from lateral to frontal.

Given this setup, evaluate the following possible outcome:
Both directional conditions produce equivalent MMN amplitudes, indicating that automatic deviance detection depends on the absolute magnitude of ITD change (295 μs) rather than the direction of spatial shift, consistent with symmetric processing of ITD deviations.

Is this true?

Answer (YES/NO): NO